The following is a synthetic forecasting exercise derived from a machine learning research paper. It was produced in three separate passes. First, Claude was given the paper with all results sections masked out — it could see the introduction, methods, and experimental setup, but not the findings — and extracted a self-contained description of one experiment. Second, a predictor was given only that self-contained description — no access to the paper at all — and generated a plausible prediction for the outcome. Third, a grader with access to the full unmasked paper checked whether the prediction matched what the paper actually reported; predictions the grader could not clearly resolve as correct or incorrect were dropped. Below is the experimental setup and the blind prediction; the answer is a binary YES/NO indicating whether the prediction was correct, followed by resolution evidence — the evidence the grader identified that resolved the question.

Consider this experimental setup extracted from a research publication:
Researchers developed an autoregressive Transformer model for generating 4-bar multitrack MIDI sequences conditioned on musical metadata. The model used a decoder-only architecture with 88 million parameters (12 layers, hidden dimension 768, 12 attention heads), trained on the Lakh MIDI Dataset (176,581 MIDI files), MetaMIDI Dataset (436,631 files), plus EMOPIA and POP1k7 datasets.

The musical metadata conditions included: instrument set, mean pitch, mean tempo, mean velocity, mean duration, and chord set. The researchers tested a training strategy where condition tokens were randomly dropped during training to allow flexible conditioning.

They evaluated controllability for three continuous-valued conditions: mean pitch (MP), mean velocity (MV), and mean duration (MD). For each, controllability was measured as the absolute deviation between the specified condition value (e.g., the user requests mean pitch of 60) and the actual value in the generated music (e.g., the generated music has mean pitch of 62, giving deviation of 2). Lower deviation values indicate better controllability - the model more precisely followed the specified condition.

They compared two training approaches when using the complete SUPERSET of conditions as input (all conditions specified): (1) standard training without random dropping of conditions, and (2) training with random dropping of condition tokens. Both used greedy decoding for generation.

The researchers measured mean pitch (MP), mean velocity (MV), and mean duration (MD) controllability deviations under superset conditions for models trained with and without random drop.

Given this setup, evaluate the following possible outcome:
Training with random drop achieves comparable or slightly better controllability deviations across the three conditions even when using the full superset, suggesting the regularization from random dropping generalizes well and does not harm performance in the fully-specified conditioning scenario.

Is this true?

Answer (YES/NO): NO